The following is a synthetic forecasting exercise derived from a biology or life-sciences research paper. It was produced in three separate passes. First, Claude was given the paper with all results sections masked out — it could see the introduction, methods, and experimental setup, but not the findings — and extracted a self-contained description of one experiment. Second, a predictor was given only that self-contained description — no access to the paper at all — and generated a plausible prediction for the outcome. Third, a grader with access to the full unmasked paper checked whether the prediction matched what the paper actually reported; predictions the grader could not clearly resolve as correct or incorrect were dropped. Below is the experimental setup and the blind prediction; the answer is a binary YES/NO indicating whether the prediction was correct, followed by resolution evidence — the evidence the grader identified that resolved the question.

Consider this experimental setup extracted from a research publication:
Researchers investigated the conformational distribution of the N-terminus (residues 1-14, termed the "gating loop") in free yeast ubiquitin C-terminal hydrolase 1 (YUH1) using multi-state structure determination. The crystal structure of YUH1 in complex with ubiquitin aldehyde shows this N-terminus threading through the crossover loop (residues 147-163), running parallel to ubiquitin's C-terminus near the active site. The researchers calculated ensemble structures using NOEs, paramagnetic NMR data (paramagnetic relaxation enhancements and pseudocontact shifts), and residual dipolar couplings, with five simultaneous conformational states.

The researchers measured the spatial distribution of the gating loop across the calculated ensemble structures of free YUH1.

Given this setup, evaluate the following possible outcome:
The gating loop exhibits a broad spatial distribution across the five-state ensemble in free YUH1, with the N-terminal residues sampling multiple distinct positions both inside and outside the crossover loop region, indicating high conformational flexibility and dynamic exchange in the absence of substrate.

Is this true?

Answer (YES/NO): YES